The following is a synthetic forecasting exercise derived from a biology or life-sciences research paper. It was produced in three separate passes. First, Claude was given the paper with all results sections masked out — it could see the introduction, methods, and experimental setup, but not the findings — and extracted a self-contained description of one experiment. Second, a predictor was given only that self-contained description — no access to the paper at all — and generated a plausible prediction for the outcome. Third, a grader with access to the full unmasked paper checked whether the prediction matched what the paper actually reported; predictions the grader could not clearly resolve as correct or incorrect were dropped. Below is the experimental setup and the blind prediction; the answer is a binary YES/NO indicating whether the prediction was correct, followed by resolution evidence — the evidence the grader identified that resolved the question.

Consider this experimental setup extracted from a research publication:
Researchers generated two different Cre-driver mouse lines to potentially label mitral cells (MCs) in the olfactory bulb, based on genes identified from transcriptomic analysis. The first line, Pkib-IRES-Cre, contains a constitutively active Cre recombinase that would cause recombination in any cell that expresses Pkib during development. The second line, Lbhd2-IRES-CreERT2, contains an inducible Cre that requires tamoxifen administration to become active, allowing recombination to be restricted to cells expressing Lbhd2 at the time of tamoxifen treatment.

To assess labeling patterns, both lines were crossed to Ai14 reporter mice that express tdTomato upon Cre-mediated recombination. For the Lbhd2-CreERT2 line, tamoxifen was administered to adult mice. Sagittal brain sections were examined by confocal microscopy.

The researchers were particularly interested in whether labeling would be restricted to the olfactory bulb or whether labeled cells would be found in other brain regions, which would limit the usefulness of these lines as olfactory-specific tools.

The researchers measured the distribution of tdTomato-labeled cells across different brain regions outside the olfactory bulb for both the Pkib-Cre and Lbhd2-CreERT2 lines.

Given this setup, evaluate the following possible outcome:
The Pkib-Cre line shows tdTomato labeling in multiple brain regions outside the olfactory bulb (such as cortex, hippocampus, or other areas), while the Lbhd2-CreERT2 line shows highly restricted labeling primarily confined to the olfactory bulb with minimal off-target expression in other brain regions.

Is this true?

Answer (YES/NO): NO